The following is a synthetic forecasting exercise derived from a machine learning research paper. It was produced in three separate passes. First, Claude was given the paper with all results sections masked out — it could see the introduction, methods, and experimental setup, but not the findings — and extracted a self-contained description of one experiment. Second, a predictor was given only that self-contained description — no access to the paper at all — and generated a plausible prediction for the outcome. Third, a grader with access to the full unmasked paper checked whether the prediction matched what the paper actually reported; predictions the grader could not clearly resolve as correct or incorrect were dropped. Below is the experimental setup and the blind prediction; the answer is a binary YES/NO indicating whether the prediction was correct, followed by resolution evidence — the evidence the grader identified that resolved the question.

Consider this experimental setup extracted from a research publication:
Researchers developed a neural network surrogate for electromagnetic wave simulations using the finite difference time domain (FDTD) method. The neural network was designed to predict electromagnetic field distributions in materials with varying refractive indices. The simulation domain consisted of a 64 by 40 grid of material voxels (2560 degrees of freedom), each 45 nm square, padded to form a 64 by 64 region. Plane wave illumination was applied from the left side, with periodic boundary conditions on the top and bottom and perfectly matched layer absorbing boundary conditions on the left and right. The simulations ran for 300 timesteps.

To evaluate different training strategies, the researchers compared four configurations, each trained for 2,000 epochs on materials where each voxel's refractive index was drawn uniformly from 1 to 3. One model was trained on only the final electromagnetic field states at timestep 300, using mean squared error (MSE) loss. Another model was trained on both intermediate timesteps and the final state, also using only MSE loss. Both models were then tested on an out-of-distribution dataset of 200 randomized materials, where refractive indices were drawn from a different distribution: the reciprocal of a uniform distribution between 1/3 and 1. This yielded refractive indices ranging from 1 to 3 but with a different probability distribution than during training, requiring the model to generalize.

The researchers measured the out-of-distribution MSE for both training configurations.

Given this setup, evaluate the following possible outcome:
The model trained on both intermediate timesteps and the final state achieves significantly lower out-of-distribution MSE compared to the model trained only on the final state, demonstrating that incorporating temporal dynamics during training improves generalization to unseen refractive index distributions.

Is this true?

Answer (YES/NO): YES